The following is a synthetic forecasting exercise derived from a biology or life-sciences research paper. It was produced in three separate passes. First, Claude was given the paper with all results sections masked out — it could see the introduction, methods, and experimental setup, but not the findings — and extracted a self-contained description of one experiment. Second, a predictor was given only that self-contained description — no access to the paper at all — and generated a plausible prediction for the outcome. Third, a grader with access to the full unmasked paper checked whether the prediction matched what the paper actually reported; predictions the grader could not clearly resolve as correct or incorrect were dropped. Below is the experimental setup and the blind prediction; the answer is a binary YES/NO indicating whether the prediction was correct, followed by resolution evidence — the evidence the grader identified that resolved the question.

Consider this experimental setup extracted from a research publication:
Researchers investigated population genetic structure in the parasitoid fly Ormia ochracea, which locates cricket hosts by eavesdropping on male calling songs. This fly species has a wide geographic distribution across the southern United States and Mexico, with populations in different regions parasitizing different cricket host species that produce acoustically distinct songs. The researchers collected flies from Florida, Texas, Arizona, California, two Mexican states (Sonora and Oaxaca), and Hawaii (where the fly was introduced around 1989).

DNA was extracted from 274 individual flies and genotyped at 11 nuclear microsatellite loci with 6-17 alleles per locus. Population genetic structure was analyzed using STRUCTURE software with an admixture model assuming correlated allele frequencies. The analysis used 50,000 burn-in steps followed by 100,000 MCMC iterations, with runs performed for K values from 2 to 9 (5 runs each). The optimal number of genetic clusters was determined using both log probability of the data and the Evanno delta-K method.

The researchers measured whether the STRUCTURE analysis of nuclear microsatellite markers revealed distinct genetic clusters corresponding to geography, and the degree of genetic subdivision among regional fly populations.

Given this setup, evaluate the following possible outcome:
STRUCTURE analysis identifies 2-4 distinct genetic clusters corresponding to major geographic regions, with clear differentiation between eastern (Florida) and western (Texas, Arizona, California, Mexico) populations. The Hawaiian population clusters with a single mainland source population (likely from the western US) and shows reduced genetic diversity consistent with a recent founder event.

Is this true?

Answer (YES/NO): NO